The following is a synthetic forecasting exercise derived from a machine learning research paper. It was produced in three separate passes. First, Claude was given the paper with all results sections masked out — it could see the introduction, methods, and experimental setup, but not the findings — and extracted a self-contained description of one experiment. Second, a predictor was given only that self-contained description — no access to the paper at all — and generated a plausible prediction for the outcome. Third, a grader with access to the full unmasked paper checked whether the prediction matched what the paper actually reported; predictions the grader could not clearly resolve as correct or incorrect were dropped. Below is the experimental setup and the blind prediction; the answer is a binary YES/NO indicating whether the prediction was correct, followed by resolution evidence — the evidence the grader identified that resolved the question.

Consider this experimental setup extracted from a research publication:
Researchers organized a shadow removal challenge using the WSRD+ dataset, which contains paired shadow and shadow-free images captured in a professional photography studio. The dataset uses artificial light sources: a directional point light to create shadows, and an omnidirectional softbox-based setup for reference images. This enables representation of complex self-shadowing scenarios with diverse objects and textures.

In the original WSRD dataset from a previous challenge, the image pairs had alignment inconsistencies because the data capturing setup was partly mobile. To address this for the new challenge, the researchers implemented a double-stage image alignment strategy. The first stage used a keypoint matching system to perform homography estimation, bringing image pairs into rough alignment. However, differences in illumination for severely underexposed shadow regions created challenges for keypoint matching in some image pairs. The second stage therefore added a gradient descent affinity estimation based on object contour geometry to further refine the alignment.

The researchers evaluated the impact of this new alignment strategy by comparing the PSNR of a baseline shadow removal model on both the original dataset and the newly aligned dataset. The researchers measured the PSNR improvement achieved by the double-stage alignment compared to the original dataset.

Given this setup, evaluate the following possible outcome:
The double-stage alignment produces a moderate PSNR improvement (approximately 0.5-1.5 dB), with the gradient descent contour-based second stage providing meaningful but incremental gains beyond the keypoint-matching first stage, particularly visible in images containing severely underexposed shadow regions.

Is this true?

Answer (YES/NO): NO